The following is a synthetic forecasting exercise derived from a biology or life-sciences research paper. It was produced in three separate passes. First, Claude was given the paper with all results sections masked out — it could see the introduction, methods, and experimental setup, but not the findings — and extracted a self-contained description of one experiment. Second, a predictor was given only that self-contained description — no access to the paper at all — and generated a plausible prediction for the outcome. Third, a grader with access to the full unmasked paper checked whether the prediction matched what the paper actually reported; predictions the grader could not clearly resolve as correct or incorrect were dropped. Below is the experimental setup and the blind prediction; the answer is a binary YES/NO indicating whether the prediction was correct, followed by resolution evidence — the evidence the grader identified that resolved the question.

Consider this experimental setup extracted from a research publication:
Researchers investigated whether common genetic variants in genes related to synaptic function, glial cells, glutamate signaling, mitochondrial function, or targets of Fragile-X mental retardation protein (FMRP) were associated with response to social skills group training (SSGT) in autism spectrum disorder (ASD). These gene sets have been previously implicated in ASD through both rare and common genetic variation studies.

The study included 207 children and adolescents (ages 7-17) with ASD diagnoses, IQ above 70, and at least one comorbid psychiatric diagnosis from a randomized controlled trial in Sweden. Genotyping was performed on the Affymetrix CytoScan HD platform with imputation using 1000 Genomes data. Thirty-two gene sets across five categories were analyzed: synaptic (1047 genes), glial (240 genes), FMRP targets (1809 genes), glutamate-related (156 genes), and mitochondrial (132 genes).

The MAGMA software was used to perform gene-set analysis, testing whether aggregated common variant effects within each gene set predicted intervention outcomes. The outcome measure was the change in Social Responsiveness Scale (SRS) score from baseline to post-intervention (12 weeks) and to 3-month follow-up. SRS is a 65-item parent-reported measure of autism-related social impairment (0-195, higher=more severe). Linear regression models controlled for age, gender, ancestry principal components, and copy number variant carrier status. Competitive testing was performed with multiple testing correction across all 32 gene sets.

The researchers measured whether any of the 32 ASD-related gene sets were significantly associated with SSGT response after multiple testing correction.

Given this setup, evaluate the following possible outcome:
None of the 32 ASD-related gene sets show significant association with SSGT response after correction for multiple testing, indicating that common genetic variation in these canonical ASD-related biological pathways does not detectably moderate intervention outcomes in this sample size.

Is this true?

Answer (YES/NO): YES